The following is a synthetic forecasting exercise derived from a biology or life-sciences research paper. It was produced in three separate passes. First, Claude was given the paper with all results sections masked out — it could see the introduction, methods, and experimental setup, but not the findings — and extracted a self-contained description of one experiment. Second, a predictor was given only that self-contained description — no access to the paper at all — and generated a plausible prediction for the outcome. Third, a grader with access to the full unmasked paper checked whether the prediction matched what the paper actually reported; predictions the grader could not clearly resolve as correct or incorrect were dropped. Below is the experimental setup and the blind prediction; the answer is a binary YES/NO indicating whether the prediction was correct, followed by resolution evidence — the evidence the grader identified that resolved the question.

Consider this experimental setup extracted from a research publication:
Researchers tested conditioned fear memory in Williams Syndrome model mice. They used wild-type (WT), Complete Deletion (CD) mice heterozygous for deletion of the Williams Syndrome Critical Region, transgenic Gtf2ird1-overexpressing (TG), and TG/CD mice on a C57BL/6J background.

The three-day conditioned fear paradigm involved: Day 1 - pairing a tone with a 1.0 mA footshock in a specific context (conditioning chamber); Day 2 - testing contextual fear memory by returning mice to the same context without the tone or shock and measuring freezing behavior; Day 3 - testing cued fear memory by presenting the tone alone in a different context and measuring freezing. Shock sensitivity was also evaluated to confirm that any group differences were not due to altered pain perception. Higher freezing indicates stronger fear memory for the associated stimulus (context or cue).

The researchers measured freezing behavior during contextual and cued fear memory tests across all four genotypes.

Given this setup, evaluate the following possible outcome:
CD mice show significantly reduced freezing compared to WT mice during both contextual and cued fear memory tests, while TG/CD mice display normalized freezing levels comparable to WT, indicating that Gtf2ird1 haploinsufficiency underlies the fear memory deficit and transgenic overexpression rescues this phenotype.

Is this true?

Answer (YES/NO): NO